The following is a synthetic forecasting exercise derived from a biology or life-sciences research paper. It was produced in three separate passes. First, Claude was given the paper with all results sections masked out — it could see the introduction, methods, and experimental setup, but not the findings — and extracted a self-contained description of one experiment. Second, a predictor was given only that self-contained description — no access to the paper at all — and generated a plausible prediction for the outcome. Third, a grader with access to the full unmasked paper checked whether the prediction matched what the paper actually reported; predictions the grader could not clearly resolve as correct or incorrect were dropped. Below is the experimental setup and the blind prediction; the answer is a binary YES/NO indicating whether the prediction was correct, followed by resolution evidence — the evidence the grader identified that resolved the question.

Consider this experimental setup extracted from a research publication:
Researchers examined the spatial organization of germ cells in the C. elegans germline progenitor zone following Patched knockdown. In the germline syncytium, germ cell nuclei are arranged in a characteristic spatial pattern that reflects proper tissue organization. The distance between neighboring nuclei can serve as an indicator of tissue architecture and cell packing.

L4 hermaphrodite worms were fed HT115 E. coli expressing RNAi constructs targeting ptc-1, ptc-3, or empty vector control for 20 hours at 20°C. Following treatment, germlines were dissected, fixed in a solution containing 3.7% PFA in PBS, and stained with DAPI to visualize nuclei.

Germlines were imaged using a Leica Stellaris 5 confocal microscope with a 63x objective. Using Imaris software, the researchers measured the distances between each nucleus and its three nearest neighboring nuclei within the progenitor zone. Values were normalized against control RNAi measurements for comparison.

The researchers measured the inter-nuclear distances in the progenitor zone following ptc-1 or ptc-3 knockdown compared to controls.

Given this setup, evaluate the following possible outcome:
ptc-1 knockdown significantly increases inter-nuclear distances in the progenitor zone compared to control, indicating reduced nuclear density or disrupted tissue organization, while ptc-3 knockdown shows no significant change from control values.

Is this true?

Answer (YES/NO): NO